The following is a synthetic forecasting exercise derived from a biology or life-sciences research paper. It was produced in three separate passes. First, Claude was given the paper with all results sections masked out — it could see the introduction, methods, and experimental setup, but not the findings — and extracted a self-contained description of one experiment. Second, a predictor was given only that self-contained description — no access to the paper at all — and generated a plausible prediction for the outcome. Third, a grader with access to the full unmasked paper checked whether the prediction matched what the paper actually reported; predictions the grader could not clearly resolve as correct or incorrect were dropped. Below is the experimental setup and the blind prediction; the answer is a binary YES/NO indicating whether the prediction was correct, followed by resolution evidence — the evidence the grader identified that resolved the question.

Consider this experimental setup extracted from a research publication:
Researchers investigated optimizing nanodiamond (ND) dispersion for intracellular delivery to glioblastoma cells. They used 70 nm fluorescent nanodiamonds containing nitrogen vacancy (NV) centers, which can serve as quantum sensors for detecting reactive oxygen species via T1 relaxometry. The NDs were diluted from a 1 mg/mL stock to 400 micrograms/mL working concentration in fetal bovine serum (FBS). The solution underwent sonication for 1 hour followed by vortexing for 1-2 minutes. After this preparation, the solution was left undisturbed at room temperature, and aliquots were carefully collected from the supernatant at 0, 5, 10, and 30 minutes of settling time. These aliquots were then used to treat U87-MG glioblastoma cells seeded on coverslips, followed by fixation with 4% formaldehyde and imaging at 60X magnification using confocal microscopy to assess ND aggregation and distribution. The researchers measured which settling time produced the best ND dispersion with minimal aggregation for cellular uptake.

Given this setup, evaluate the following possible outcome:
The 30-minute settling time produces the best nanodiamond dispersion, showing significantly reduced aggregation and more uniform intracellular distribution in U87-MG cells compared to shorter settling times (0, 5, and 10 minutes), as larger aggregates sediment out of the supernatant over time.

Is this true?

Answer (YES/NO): YES